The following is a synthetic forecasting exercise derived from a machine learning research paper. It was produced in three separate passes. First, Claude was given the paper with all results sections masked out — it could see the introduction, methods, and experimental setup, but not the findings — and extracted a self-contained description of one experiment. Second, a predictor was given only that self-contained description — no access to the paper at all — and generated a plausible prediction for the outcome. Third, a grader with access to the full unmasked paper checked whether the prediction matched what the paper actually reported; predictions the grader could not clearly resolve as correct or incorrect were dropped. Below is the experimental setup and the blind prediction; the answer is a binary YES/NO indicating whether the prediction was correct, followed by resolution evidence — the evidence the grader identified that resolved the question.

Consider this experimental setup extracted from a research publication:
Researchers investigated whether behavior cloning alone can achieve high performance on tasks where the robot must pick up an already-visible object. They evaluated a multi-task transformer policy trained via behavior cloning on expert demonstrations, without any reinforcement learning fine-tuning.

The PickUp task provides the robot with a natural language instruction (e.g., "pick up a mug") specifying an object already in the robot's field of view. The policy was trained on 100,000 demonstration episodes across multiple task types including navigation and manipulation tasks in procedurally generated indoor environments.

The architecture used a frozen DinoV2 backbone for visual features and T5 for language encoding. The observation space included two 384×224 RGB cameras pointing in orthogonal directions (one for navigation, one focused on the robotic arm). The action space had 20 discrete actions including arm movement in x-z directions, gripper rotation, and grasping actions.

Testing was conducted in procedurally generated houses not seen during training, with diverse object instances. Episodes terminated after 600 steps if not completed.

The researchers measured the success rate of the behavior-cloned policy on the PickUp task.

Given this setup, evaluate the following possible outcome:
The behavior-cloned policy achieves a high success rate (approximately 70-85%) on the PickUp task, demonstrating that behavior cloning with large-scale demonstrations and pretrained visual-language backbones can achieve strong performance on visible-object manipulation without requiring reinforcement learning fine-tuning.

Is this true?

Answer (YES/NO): NO